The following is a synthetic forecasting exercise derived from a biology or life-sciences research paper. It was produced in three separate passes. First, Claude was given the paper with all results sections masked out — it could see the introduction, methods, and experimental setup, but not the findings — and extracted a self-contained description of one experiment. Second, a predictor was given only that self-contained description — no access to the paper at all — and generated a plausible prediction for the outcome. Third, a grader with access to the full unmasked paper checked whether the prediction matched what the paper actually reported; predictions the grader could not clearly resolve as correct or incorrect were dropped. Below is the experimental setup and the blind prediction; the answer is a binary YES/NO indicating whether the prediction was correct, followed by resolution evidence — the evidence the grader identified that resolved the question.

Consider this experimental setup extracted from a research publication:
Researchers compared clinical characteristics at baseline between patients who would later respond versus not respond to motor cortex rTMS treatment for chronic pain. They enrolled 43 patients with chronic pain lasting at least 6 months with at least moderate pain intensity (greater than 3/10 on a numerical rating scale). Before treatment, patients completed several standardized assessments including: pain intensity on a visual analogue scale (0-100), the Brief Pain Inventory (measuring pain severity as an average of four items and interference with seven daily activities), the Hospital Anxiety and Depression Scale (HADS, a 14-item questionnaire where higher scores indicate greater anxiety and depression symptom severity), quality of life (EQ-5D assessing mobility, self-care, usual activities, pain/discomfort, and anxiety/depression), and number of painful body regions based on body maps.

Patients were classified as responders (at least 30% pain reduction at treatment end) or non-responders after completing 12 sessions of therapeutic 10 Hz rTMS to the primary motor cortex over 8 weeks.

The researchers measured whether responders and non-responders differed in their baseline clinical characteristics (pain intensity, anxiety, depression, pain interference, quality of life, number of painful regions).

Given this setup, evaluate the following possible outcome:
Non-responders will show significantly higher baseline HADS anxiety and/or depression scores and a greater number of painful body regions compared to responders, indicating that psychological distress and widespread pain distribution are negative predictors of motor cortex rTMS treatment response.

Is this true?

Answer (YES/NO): NO